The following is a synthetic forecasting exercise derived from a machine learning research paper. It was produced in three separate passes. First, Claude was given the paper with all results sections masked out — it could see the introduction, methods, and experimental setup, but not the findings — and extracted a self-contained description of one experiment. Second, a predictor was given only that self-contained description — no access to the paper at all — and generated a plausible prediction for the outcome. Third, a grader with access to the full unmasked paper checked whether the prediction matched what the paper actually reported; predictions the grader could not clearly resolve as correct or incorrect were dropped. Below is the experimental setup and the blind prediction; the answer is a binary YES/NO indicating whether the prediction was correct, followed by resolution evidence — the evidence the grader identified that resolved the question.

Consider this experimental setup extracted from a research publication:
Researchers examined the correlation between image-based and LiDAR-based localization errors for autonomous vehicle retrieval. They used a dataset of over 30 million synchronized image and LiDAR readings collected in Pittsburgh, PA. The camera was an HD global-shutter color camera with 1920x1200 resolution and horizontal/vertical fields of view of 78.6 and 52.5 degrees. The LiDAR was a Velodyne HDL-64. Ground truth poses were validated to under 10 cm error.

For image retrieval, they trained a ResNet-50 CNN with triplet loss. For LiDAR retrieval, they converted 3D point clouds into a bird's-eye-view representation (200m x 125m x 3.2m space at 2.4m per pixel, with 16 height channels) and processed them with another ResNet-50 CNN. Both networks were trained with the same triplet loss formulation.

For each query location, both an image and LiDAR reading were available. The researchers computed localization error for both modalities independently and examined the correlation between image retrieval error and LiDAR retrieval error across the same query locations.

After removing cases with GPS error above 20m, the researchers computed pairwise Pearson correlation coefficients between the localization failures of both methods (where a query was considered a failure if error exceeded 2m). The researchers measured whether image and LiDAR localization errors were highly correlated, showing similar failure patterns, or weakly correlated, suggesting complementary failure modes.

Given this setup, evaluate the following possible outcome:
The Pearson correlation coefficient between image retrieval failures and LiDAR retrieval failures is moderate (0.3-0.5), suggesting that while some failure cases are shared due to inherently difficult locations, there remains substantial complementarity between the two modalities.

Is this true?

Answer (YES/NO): NO